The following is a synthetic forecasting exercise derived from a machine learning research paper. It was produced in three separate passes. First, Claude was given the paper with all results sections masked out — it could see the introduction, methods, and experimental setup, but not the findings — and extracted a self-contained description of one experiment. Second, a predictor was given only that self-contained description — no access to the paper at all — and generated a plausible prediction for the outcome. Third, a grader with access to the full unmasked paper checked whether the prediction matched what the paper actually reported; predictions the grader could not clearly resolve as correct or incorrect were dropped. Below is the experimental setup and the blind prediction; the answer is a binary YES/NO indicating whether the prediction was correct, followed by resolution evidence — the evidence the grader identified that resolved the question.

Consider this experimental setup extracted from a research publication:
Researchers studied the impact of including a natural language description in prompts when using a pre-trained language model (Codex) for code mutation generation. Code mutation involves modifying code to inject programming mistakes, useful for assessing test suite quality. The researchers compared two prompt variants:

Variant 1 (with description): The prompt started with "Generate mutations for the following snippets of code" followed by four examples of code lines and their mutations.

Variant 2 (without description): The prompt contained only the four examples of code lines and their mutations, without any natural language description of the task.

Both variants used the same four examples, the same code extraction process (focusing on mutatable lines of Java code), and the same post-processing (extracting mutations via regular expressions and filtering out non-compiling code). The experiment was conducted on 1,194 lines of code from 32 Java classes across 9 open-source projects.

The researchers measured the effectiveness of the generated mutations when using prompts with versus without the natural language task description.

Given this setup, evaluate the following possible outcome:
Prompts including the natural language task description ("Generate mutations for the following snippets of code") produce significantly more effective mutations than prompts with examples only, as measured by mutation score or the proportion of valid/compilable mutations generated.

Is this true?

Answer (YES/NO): NO